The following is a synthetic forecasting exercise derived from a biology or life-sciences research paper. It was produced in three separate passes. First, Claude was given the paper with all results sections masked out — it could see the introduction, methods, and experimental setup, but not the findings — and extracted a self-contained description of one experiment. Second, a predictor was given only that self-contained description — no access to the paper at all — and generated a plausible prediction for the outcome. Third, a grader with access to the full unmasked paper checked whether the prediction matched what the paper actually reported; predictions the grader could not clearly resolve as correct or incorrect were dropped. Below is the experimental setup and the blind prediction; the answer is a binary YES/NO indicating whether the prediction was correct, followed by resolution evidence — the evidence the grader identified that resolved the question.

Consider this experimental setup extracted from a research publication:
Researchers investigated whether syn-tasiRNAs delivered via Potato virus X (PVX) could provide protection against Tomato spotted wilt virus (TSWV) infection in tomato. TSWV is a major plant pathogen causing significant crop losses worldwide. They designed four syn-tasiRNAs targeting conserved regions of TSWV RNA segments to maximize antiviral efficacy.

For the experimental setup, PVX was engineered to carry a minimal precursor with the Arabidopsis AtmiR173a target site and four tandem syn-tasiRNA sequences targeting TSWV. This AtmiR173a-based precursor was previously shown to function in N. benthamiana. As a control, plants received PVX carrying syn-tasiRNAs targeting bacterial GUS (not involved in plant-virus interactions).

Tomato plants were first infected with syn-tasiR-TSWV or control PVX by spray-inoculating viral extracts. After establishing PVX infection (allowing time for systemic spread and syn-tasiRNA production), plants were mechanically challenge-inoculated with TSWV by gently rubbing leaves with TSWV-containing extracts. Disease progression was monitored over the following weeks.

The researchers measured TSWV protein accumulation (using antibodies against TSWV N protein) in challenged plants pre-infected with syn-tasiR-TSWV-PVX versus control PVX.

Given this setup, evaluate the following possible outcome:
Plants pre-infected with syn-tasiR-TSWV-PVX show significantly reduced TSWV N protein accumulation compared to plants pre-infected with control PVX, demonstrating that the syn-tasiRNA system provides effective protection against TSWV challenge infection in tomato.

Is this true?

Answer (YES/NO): NO